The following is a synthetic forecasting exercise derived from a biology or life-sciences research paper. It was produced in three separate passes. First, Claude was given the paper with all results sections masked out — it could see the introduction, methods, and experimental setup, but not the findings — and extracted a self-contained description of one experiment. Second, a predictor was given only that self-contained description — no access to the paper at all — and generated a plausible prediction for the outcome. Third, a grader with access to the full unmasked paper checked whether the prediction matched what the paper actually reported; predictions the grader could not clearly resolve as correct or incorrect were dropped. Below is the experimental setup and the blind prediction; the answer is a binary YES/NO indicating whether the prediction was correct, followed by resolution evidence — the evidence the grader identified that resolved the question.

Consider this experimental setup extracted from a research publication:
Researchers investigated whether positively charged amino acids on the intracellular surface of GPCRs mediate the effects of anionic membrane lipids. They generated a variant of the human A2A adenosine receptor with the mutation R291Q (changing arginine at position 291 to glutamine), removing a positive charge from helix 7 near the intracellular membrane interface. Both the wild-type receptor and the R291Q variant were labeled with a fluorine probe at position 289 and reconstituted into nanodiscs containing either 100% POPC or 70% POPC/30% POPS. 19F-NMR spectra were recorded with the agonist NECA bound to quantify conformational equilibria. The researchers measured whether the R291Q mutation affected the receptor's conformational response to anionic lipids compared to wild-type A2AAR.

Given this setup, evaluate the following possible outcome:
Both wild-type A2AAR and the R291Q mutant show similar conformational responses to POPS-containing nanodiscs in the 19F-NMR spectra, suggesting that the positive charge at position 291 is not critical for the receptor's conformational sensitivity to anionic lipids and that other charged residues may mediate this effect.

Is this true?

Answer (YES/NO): YES